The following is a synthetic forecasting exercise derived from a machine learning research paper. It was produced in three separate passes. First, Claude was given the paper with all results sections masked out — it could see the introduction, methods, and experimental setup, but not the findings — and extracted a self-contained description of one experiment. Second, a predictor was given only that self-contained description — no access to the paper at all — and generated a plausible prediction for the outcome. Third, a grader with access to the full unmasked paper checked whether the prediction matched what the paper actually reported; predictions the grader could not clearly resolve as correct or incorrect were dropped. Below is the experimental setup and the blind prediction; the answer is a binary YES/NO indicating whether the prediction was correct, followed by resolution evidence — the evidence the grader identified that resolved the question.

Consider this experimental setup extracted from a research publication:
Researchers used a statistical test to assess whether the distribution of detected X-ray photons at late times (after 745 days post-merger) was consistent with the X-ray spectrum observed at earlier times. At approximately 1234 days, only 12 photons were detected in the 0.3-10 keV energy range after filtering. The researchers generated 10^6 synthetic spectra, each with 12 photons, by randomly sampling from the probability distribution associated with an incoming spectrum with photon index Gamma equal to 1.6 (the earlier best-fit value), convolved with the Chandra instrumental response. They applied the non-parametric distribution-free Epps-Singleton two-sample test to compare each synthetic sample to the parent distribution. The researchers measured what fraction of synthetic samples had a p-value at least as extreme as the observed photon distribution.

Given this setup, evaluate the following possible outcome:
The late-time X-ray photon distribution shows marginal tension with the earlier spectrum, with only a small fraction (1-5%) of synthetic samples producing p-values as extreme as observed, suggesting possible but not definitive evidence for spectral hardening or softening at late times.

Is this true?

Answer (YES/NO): NO